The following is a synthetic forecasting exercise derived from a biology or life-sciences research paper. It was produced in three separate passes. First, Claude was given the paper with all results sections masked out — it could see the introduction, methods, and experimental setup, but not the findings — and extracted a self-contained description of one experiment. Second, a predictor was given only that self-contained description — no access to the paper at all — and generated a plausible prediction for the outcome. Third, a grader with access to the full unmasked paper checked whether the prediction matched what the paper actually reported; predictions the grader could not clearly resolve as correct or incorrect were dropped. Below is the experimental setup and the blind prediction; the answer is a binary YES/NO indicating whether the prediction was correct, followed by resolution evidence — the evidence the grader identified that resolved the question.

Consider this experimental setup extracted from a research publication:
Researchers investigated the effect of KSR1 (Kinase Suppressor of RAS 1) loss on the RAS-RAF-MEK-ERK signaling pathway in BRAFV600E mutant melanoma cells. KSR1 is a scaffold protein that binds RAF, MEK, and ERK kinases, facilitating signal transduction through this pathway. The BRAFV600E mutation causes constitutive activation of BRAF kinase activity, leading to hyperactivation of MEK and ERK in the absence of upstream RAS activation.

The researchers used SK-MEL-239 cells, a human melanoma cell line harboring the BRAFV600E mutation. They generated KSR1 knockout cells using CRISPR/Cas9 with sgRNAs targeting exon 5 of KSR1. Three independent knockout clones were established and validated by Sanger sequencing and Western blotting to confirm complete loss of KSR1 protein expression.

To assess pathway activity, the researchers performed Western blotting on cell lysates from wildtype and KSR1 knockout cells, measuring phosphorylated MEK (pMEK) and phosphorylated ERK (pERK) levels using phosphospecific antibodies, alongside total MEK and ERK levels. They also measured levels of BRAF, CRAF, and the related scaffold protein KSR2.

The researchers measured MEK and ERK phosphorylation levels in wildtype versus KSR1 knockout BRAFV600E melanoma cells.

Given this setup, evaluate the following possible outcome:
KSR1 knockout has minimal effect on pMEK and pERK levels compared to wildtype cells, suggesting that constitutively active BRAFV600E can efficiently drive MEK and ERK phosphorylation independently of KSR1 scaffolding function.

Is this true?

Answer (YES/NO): YES